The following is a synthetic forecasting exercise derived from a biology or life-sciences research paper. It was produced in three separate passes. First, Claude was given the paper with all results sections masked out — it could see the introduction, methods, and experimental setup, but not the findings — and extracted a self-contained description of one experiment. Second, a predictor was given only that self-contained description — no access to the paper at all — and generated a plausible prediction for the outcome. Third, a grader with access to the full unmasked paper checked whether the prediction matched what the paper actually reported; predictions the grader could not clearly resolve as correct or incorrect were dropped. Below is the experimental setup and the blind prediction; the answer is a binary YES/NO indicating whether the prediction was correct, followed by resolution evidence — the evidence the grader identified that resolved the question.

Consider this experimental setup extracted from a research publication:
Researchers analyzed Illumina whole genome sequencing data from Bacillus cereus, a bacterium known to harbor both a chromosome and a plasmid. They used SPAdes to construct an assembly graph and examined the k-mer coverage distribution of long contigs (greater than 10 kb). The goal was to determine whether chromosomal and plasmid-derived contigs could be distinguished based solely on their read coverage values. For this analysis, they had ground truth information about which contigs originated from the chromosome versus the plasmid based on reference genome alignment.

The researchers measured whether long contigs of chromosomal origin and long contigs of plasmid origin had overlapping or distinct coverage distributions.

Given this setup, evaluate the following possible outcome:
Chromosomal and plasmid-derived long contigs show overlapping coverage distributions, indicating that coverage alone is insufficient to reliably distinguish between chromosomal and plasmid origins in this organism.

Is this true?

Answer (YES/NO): NO